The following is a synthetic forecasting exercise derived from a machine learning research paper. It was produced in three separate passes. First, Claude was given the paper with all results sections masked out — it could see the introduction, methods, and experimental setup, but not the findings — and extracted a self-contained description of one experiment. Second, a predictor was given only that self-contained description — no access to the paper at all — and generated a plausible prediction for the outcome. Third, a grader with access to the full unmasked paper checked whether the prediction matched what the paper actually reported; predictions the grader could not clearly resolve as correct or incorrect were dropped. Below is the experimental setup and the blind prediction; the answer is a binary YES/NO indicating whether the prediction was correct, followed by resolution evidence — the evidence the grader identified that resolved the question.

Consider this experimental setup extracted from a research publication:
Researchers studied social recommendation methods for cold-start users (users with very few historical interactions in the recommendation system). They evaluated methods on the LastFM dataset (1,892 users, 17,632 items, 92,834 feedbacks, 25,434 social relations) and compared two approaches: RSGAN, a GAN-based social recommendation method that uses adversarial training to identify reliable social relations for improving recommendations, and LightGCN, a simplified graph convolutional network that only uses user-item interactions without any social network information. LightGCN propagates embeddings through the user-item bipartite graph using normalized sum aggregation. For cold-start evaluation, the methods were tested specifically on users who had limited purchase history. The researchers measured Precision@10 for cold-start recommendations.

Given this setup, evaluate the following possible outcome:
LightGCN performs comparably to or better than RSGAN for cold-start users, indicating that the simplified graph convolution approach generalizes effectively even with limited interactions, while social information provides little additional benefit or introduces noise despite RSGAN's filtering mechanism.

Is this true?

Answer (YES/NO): NO